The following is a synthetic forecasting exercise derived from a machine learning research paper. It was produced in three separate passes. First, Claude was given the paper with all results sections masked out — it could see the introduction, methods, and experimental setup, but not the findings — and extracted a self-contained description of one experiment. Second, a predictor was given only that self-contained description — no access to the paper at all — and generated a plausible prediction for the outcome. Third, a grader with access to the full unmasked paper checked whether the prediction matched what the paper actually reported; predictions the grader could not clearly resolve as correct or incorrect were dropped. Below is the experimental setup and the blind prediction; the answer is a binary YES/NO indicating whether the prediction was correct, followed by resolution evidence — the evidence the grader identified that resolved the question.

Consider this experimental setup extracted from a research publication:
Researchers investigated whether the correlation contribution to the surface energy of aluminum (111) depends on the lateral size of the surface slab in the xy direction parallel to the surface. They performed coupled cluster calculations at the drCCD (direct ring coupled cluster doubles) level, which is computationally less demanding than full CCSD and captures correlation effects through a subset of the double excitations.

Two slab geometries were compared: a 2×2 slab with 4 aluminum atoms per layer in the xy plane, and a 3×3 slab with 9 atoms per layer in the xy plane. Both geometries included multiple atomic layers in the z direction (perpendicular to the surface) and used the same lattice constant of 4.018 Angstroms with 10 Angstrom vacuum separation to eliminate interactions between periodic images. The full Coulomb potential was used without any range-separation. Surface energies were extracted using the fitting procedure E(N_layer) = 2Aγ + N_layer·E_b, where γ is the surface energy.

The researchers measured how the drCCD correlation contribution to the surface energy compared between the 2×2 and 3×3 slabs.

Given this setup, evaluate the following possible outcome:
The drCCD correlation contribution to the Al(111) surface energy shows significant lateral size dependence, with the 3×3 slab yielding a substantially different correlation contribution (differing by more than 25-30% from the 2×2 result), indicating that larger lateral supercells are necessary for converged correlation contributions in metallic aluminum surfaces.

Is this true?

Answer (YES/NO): NO